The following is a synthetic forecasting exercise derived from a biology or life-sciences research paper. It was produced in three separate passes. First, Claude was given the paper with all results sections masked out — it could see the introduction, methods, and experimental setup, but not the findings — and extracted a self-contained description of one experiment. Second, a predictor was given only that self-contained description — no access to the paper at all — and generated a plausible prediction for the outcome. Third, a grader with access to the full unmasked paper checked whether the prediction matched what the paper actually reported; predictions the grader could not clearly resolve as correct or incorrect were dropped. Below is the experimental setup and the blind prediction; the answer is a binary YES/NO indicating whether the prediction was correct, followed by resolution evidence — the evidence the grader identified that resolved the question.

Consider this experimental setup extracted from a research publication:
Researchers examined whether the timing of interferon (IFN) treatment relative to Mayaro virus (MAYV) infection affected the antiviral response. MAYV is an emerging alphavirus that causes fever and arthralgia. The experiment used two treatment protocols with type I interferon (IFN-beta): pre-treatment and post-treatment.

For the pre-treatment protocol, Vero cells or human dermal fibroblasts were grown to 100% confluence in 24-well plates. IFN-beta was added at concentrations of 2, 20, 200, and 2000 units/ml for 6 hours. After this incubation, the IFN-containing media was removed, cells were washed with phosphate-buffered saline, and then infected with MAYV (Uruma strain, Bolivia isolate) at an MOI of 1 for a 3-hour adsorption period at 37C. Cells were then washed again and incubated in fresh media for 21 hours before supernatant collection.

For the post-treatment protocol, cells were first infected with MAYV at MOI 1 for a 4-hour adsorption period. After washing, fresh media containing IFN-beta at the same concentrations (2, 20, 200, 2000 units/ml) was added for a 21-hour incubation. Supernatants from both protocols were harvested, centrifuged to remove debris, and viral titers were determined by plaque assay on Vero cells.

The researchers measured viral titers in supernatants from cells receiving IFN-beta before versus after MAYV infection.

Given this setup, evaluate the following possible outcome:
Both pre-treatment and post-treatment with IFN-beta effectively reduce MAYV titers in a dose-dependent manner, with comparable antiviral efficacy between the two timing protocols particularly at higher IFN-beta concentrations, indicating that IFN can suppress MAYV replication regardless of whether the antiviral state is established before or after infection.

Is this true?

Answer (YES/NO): NO